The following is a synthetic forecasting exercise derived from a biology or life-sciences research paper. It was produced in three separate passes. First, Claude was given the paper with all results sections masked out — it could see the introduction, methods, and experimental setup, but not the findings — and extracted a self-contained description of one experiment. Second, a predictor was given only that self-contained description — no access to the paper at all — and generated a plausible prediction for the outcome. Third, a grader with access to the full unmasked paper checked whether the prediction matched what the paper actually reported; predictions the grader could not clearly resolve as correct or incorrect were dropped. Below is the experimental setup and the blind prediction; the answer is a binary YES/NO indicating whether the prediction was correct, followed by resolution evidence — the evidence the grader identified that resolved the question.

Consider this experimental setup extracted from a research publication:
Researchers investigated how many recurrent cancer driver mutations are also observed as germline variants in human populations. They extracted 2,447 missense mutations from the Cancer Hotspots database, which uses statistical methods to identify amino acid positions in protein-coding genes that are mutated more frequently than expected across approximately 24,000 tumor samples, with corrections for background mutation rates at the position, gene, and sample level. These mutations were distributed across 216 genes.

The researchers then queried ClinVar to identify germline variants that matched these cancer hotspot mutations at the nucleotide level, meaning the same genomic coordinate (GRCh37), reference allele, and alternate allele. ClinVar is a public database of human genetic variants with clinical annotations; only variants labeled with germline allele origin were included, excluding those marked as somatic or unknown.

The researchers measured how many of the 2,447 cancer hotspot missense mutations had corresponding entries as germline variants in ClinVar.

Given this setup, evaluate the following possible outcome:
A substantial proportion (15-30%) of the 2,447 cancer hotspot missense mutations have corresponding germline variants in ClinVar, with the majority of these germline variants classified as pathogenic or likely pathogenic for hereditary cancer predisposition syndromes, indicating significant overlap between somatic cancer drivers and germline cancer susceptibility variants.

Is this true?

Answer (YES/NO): NO